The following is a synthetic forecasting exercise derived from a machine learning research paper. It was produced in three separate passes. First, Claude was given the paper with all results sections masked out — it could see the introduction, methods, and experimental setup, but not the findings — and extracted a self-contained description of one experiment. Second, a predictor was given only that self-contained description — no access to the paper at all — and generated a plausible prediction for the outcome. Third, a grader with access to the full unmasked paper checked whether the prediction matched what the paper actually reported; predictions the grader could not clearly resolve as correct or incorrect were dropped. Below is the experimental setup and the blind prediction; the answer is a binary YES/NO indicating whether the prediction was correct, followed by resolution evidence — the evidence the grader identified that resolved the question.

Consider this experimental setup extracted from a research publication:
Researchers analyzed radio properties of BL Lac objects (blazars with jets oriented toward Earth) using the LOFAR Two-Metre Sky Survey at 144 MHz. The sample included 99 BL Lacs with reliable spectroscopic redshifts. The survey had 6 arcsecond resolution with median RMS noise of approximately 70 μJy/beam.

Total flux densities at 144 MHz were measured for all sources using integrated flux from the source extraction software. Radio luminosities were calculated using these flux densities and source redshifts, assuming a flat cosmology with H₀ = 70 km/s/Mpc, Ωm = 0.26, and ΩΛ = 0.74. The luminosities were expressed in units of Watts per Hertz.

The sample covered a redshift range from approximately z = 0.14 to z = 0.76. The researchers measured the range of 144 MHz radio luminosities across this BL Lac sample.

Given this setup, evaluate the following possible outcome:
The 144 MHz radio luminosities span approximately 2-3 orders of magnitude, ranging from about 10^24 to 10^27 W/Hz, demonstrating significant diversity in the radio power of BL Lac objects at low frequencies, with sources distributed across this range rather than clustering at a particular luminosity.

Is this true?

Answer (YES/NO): NO